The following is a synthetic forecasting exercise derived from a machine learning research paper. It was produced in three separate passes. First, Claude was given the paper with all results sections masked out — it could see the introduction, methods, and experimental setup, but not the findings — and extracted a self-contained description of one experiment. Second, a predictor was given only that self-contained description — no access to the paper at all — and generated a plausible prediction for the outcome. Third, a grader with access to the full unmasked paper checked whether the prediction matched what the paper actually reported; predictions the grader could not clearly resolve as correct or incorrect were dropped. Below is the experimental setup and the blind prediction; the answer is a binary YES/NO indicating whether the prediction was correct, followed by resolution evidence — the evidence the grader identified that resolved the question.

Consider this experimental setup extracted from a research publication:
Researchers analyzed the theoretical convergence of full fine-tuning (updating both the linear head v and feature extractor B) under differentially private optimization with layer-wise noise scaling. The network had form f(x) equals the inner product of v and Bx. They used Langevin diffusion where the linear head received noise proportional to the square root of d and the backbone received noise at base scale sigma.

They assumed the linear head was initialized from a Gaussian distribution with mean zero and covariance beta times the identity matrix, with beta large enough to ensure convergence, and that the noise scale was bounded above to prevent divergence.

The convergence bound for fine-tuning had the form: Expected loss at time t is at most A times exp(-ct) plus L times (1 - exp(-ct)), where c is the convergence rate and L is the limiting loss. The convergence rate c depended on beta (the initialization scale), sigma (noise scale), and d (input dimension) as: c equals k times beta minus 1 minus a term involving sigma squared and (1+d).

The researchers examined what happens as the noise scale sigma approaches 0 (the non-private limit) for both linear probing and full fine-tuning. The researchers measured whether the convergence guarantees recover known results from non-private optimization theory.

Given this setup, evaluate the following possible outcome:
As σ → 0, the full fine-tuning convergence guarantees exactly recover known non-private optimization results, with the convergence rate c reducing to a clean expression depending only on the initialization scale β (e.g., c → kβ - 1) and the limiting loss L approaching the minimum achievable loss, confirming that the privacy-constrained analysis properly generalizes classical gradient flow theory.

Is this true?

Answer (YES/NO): YES